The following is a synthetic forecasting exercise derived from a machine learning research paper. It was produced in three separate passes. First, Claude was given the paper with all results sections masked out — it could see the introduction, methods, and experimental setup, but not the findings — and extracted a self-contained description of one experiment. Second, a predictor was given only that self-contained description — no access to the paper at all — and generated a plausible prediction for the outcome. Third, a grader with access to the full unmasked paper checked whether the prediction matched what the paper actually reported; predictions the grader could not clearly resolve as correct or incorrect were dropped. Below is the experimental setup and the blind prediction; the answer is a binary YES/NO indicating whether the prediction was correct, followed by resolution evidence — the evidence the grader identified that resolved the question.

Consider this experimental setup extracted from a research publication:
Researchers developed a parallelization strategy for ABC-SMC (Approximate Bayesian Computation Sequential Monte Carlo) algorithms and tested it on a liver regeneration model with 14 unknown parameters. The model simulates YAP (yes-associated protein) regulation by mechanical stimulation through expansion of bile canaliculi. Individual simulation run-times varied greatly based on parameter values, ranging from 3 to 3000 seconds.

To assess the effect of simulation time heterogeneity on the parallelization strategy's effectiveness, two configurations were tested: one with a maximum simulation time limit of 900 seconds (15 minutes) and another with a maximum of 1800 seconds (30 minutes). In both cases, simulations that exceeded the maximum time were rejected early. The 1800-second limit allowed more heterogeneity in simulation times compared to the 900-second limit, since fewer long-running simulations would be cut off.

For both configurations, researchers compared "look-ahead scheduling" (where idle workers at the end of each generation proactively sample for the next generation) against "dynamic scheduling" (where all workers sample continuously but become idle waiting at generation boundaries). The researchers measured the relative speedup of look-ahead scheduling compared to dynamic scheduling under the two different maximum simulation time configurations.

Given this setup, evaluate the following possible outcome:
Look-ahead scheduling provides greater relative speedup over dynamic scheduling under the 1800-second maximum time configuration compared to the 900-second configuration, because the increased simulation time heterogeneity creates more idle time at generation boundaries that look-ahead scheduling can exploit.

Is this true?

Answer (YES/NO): YES